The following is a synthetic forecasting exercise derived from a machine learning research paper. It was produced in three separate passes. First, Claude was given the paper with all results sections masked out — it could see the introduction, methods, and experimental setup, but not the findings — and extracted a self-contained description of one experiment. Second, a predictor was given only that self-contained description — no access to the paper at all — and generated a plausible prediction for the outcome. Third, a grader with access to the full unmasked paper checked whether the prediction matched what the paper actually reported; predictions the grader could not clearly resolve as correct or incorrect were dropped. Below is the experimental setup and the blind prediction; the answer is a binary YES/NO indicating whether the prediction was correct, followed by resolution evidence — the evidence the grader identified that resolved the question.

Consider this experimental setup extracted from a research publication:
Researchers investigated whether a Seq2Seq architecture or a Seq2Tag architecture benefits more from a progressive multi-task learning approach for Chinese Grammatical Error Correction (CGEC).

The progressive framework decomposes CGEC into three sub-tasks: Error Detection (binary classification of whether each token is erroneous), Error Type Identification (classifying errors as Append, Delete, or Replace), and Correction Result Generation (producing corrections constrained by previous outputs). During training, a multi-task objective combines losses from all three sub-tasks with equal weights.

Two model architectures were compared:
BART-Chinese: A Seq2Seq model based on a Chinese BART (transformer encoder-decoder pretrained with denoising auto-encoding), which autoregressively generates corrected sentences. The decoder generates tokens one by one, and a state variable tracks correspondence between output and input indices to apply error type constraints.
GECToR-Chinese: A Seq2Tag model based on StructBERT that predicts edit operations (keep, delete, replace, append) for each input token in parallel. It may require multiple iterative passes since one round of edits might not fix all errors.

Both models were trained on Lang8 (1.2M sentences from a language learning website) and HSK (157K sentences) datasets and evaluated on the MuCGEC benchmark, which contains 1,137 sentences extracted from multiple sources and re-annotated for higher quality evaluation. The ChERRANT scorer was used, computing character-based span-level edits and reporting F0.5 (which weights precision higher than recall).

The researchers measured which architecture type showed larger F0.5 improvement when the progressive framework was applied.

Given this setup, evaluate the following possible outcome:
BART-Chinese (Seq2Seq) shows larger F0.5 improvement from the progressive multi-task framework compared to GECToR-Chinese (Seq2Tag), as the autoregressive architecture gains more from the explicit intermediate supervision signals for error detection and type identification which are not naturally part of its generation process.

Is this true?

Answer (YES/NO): YES